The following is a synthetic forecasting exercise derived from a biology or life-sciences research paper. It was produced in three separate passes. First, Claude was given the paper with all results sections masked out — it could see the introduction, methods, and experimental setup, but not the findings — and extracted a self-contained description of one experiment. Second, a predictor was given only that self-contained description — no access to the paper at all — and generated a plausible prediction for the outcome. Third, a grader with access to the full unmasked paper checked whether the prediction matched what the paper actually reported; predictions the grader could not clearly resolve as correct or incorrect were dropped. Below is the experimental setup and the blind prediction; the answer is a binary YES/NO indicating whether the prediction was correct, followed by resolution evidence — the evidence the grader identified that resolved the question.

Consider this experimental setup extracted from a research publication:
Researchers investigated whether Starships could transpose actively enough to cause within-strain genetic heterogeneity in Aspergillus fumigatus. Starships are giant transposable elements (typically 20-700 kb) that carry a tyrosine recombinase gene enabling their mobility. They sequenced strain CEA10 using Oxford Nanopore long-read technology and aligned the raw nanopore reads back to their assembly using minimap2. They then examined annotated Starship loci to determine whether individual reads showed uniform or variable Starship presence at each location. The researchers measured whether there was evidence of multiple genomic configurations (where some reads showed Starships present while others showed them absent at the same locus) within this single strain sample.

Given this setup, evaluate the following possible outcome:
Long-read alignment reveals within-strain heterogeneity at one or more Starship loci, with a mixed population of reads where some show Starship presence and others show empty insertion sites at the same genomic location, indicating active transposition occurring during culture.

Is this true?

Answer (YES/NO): YES